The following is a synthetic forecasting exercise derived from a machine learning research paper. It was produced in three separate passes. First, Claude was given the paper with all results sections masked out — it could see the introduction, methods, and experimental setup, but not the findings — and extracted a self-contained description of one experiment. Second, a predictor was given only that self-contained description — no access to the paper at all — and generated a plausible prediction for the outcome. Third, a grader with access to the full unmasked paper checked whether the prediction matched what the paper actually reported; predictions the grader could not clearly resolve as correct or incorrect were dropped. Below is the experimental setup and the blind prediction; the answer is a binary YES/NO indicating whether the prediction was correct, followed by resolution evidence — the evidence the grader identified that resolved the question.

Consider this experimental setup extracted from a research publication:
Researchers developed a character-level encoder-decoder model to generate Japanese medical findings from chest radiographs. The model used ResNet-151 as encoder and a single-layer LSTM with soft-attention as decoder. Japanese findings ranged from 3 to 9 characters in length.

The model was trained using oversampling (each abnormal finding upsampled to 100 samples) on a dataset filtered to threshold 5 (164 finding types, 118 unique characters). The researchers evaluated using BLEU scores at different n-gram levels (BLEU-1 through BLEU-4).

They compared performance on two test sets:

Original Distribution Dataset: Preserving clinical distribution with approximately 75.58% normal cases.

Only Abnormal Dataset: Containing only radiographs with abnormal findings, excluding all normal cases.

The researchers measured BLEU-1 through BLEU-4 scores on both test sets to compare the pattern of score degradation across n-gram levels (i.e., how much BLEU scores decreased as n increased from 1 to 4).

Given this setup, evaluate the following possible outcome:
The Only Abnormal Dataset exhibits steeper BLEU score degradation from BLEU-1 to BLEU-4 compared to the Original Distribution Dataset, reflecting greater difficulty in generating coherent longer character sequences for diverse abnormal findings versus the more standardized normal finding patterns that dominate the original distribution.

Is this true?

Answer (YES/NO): YES